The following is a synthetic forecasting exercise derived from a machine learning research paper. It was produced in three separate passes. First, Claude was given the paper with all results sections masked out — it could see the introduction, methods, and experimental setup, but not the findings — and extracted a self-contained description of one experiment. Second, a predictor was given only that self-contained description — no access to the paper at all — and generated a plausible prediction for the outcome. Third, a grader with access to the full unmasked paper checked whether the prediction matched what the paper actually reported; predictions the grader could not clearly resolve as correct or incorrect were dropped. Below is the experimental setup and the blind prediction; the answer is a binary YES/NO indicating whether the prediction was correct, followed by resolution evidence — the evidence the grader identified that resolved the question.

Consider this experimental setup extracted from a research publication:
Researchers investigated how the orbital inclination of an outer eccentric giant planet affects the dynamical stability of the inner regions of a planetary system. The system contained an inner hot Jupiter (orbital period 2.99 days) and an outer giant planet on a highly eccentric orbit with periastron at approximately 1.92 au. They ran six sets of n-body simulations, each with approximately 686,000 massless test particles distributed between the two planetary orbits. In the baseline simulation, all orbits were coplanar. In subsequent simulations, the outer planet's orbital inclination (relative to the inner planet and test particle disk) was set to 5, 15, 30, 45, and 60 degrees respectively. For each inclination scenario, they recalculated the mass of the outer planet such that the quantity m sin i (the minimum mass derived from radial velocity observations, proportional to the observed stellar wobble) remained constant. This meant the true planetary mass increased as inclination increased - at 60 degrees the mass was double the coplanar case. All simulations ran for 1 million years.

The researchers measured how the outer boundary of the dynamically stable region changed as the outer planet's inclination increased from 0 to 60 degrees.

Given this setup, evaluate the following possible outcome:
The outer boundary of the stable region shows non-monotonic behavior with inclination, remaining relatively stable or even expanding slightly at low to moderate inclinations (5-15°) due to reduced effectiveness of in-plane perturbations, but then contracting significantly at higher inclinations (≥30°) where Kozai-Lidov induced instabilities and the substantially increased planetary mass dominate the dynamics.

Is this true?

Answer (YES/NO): NO